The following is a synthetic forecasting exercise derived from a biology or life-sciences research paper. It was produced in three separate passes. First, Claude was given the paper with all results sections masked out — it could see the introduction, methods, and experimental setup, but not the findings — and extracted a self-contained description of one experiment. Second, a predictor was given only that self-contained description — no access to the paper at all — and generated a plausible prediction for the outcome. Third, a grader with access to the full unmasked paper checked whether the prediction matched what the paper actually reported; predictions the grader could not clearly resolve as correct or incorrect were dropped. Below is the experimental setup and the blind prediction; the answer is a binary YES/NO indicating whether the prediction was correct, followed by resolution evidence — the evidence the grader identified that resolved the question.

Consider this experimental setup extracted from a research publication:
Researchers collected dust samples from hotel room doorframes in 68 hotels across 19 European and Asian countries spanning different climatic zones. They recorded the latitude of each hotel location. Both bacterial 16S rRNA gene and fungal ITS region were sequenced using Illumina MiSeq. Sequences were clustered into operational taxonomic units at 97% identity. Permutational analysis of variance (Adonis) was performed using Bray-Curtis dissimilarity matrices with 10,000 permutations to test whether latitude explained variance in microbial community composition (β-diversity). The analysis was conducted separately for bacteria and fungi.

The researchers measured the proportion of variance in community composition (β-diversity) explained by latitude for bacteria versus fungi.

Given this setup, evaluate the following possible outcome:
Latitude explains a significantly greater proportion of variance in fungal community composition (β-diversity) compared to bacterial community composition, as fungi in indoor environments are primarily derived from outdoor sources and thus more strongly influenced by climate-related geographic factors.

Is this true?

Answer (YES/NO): YES